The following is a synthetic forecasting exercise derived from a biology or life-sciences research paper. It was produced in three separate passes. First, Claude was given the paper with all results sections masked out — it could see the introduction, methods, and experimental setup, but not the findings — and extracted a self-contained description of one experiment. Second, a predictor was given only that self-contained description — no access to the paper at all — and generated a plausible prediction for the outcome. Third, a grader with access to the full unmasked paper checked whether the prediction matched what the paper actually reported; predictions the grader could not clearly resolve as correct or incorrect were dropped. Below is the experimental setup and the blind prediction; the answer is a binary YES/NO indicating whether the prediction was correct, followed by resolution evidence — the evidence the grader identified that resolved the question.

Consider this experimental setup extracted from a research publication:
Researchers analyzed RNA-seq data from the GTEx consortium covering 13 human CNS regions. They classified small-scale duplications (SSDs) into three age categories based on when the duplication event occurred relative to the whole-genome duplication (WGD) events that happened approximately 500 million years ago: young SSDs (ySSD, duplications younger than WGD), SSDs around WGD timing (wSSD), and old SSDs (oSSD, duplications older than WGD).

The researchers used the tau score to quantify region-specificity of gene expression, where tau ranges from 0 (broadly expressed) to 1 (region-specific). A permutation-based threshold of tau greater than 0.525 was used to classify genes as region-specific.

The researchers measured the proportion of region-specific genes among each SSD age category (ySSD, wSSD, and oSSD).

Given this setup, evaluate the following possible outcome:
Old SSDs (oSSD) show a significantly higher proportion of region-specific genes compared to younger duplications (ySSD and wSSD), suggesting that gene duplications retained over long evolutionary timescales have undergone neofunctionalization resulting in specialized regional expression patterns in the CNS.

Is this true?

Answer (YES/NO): NO